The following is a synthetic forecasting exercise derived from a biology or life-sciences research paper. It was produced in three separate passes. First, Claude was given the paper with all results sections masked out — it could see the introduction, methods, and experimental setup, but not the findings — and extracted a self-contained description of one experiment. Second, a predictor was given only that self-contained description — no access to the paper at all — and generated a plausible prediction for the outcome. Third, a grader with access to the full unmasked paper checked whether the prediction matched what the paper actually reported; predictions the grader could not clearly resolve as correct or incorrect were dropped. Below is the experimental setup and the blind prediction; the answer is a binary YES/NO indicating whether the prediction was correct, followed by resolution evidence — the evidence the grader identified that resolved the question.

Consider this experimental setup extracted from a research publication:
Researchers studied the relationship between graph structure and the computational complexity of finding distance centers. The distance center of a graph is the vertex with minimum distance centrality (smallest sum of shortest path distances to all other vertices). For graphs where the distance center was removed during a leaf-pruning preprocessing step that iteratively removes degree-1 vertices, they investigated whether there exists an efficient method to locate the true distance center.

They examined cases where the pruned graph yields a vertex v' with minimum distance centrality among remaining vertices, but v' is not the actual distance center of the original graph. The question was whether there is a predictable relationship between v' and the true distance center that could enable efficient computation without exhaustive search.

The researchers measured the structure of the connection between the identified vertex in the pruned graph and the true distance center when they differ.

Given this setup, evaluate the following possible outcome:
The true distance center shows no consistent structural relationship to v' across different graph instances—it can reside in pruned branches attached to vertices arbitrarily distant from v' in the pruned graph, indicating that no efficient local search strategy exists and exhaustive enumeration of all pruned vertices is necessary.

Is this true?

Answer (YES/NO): NO